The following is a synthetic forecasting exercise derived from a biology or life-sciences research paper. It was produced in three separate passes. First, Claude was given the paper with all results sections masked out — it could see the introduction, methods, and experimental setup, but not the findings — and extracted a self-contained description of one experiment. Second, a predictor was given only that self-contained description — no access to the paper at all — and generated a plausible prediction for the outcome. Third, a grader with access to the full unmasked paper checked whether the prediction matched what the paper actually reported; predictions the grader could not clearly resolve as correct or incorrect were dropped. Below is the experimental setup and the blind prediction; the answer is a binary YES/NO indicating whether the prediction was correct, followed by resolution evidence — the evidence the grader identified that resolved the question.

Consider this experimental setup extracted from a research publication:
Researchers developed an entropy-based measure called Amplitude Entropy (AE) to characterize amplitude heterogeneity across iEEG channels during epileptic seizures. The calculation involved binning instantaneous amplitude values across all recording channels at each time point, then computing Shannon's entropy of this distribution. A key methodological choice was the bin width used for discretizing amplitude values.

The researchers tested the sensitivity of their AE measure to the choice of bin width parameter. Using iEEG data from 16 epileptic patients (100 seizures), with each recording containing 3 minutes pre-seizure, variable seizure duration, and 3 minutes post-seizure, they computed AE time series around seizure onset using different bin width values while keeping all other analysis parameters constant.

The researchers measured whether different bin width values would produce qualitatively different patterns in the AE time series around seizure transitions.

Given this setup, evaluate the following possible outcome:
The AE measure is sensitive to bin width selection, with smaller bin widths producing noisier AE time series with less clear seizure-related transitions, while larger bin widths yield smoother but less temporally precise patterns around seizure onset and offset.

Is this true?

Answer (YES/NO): NO